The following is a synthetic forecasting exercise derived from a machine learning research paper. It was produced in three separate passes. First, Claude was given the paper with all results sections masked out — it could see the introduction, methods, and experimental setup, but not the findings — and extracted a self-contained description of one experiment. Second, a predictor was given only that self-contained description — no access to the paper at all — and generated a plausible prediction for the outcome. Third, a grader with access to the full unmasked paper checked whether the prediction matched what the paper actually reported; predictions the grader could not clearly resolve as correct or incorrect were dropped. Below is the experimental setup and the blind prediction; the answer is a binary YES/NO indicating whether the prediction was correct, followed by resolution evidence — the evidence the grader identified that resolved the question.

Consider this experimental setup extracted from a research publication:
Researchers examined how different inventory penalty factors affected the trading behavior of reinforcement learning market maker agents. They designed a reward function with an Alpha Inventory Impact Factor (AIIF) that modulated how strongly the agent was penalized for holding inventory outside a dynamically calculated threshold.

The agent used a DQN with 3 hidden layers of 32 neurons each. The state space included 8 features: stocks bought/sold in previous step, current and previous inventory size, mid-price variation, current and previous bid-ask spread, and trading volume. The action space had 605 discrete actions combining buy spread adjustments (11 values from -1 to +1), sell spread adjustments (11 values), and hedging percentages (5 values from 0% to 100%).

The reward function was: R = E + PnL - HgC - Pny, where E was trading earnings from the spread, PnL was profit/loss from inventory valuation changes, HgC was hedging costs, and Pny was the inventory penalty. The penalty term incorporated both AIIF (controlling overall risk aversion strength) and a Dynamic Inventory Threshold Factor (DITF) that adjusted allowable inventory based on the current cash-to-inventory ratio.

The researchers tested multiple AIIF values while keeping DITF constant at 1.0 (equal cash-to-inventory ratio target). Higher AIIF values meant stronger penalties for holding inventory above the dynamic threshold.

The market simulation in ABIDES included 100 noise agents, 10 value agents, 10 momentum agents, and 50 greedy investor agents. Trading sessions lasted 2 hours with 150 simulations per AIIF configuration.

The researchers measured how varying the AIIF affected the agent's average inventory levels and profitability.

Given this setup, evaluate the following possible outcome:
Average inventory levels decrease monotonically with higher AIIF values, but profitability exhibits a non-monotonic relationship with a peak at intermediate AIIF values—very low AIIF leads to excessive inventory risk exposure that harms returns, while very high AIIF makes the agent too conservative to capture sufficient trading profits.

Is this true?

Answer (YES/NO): NO